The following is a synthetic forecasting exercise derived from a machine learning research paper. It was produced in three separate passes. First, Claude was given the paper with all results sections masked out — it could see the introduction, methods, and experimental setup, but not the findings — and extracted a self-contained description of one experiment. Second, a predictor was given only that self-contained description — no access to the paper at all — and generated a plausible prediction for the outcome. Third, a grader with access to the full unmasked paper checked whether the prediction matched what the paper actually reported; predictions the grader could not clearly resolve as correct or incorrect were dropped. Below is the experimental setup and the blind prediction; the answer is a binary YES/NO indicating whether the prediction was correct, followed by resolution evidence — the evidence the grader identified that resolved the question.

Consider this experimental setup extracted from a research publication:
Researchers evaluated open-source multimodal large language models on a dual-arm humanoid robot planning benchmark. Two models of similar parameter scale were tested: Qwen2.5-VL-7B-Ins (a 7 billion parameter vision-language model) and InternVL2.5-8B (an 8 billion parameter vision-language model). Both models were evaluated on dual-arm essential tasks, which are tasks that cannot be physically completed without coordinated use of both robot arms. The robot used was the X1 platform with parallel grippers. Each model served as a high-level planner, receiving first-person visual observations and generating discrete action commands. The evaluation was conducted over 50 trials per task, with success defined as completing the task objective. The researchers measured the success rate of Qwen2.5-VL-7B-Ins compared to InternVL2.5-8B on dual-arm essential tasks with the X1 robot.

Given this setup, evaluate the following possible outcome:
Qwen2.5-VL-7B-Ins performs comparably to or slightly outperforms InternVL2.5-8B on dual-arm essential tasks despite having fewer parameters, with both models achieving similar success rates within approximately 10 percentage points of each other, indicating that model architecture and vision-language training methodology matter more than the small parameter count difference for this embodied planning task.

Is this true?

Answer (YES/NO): NO